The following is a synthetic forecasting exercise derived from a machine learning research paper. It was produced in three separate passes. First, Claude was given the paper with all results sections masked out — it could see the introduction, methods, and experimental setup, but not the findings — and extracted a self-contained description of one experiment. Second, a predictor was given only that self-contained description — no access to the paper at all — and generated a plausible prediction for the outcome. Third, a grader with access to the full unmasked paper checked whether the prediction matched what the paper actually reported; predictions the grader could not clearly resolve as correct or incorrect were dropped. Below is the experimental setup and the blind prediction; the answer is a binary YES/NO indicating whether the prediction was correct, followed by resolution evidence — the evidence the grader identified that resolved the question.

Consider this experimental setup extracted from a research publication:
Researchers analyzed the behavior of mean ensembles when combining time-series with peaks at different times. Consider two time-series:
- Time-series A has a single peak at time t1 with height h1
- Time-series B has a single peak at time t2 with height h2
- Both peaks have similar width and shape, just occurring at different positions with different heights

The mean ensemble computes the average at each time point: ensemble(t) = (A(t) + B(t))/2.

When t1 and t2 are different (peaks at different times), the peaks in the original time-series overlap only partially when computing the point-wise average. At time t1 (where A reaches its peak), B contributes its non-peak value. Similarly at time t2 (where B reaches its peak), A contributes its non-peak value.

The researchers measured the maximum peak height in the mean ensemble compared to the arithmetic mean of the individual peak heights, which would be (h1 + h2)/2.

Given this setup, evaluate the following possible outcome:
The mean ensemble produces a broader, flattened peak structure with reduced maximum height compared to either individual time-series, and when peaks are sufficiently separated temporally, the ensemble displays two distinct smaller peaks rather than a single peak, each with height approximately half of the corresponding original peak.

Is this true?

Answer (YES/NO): NO